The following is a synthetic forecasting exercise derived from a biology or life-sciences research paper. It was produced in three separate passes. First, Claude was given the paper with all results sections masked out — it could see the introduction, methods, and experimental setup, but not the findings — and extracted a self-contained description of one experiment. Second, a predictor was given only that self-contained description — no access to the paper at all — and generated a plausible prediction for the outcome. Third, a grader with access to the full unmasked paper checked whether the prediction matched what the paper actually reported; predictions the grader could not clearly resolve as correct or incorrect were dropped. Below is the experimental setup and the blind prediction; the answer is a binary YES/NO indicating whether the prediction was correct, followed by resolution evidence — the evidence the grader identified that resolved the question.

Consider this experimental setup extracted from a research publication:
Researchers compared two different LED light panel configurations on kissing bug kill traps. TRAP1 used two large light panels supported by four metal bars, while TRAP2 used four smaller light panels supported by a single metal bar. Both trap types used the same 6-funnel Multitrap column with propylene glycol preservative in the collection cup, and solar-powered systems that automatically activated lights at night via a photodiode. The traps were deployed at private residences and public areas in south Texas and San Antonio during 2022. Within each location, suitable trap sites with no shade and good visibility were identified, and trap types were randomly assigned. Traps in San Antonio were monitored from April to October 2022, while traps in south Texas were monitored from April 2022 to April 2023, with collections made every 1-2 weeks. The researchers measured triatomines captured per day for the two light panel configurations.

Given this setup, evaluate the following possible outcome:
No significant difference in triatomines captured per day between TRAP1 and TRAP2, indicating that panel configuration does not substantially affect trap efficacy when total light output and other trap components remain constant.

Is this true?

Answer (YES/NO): YES